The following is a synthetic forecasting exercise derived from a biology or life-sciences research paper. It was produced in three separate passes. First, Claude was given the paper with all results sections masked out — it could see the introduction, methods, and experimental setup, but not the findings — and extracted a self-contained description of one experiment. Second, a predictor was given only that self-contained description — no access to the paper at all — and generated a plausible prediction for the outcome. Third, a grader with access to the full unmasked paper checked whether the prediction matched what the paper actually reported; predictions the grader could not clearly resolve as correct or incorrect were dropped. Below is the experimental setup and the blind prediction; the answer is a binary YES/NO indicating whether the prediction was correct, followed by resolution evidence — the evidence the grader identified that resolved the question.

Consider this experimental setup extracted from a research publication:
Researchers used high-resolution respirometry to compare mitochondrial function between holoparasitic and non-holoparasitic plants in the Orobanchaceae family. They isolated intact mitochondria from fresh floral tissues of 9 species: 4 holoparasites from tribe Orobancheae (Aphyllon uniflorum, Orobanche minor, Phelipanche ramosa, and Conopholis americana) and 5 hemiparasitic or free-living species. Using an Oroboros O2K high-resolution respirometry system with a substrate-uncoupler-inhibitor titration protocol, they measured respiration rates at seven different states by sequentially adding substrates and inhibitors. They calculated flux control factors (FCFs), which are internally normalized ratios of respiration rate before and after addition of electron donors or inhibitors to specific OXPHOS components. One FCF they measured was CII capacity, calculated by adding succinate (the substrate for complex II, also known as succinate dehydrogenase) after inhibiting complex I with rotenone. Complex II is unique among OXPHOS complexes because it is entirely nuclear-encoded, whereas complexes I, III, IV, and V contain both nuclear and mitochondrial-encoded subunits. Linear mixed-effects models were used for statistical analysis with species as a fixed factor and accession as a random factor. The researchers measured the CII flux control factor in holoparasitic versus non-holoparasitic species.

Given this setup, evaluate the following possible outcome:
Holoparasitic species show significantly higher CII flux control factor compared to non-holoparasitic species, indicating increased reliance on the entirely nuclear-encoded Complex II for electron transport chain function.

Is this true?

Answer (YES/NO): YES